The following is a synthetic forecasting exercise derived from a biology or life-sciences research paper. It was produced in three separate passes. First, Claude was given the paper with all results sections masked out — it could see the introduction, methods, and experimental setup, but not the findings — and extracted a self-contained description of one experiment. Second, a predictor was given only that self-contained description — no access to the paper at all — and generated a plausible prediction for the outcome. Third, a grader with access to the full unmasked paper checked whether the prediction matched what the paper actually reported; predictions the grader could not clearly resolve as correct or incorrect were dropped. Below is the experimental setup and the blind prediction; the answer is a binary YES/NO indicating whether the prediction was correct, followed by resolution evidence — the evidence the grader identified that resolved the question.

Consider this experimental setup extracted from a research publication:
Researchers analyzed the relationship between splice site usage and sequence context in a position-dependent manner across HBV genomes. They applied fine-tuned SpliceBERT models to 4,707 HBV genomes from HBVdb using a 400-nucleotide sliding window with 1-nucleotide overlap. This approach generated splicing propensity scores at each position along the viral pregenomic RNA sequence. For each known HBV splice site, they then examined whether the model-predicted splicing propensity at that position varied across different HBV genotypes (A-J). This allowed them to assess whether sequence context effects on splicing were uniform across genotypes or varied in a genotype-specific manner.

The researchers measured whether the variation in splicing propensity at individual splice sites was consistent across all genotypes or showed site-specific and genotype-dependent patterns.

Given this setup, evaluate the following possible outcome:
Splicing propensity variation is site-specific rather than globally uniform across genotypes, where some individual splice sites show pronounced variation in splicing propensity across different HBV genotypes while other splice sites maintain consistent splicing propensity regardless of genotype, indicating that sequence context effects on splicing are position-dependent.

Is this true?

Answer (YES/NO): YES